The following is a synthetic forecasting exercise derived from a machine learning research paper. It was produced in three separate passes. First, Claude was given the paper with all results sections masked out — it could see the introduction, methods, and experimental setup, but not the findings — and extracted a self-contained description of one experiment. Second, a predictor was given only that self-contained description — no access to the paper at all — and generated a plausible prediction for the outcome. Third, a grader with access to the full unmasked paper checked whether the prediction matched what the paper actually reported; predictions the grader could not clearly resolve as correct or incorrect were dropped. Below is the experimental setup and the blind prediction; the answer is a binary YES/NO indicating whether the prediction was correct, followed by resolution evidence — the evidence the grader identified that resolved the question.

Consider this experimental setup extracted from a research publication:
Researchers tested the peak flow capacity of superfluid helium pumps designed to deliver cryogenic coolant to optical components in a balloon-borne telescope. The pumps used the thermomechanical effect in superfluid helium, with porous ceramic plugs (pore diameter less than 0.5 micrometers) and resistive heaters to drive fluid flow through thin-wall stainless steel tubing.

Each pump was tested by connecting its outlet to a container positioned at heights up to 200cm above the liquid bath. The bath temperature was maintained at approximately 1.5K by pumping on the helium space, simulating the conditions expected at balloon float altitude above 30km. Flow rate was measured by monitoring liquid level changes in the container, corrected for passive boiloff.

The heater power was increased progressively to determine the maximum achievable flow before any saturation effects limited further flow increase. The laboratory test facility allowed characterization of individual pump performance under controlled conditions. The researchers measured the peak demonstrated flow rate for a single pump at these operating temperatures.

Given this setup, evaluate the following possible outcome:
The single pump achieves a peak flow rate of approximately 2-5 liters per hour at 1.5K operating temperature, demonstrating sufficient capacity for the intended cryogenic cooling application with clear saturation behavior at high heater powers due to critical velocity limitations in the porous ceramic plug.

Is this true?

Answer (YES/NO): NO